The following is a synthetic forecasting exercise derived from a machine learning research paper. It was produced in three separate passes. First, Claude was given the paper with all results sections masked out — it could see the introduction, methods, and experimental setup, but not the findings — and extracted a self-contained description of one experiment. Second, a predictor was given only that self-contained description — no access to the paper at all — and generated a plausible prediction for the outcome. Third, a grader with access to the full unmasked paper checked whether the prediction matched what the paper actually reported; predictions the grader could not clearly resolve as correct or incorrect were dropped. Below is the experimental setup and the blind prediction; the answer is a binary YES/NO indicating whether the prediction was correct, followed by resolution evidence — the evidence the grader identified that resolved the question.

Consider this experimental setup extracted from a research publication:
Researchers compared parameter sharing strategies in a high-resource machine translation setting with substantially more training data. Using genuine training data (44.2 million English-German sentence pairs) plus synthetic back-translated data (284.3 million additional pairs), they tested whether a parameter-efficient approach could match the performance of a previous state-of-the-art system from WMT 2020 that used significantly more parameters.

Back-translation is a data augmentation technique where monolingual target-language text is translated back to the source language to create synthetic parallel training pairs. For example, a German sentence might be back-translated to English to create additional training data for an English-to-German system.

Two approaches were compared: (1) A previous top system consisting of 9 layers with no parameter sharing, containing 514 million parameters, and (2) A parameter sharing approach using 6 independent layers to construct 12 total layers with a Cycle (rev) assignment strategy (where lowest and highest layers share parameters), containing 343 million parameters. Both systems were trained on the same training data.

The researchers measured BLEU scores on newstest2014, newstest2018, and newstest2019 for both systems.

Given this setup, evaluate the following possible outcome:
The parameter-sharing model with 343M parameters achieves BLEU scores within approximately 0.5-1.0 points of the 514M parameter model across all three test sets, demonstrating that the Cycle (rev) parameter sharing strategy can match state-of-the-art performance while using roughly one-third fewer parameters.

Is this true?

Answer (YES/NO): NO